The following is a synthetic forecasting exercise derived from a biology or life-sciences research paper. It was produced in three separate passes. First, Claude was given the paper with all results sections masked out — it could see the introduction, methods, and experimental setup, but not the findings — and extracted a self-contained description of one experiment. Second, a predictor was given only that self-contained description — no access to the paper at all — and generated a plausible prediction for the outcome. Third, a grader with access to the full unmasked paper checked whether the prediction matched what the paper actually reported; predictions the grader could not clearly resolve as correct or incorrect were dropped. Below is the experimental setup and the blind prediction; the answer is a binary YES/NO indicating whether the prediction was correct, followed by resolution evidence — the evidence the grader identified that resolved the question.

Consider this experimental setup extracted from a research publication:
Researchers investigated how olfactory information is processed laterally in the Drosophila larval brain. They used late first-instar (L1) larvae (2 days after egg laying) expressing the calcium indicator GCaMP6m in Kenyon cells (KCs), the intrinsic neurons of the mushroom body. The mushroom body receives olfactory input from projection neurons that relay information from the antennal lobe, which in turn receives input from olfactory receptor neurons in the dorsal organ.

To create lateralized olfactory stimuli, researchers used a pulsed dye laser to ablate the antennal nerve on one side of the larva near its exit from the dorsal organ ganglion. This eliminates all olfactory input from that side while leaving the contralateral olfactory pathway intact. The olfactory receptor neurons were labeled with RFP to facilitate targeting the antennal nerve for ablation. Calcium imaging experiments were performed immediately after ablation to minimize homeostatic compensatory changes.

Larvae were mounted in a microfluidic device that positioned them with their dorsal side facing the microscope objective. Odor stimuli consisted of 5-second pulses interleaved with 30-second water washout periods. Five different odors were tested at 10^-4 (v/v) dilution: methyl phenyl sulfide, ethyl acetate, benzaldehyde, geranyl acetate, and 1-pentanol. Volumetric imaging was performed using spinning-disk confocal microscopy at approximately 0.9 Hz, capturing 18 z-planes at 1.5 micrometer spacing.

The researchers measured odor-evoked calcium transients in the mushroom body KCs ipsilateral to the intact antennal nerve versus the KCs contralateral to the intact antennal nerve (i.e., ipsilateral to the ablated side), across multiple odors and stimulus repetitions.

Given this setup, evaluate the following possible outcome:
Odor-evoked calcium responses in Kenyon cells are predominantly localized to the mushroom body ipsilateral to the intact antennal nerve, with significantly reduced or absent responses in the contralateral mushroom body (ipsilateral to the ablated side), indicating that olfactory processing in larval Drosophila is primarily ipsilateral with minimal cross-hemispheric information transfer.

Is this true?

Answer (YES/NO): YES